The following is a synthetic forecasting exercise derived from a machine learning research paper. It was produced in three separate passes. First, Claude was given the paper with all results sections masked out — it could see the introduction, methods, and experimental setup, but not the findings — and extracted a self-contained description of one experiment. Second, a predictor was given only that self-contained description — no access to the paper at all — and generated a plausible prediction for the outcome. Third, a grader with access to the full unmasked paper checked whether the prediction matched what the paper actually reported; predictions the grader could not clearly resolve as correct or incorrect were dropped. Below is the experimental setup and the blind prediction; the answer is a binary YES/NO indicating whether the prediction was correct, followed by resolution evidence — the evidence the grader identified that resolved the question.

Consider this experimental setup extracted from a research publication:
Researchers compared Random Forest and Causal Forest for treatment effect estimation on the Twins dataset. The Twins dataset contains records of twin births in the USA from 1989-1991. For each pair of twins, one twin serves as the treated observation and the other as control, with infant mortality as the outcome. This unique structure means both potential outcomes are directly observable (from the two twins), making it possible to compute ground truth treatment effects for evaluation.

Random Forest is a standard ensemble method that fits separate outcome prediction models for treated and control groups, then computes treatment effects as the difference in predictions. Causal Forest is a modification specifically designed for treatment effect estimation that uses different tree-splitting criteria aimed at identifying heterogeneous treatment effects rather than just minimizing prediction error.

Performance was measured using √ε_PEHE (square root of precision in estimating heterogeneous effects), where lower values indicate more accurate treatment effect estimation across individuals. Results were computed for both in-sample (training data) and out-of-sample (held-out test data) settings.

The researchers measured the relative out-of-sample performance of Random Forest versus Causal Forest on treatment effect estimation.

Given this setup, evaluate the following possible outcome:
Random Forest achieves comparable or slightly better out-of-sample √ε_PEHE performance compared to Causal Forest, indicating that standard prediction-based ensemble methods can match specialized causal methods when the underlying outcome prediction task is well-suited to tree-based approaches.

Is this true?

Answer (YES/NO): NO